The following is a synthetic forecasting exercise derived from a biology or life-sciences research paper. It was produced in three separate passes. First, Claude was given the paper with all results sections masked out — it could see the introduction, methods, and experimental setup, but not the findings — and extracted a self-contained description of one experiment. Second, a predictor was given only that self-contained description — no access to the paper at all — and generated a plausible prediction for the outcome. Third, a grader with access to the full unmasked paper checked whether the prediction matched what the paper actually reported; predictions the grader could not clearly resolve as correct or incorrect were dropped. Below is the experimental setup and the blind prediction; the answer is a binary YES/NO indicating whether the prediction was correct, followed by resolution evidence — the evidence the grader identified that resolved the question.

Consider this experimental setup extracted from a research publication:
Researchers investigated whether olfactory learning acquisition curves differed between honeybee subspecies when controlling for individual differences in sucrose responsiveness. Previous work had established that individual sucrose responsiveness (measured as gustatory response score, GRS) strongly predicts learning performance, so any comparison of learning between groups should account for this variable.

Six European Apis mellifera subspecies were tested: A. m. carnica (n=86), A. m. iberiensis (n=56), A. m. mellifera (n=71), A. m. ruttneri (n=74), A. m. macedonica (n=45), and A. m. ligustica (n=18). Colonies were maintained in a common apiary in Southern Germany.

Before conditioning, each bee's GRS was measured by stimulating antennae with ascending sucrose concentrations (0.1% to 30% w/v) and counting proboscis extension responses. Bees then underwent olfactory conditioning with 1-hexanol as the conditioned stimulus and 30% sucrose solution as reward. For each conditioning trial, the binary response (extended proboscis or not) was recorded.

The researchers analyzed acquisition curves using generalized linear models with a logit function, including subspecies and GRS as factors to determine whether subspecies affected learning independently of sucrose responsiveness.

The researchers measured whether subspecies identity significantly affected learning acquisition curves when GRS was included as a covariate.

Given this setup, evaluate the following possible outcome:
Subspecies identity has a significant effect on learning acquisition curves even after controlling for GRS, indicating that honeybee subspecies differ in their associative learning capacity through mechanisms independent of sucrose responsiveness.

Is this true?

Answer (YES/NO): YES